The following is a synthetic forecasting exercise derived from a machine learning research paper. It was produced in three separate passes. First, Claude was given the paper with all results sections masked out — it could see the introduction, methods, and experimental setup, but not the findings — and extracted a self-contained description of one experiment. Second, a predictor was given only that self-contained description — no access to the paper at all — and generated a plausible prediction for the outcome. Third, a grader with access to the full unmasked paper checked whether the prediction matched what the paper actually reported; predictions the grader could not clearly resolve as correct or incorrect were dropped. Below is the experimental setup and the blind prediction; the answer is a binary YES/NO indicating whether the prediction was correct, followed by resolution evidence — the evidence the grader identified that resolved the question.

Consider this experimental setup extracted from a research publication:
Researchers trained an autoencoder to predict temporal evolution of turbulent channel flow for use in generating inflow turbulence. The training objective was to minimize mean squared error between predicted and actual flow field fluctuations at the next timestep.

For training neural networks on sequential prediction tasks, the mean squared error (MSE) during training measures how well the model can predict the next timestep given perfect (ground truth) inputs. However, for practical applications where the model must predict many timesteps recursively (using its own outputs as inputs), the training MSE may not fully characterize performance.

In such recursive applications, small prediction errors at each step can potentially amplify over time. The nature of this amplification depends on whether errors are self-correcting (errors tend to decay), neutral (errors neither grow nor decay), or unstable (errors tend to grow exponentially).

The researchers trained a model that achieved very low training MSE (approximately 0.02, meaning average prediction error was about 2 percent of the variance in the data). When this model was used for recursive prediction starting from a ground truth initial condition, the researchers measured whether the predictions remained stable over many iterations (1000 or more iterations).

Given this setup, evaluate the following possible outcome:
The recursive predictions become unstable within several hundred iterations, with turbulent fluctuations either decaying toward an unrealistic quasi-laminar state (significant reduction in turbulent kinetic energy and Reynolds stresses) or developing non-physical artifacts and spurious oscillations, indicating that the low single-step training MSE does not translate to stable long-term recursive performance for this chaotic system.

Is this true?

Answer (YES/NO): YES